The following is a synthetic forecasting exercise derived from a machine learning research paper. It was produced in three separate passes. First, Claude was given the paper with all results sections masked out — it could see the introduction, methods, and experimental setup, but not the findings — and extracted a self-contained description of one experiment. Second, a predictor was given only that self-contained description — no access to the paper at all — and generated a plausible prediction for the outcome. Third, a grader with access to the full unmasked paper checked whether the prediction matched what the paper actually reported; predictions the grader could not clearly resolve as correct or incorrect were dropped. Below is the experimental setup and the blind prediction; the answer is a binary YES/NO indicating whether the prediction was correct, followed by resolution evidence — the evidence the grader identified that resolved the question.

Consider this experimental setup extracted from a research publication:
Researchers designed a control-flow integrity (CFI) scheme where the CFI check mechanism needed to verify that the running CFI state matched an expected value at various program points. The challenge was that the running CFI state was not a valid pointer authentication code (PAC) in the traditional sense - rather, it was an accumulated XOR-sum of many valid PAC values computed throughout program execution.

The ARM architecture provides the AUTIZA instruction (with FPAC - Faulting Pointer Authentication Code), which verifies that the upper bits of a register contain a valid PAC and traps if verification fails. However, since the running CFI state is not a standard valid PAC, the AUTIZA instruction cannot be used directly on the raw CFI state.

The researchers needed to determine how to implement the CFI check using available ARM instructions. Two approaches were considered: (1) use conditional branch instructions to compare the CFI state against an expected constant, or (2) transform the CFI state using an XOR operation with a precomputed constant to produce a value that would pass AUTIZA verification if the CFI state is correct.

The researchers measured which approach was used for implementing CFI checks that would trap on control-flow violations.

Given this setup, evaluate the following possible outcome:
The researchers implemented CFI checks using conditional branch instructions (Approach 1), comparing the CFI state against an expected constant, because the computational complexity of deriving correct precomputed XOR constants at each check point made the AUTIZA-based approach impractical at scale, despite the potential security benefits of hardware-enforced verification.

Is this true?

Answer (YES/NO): NO